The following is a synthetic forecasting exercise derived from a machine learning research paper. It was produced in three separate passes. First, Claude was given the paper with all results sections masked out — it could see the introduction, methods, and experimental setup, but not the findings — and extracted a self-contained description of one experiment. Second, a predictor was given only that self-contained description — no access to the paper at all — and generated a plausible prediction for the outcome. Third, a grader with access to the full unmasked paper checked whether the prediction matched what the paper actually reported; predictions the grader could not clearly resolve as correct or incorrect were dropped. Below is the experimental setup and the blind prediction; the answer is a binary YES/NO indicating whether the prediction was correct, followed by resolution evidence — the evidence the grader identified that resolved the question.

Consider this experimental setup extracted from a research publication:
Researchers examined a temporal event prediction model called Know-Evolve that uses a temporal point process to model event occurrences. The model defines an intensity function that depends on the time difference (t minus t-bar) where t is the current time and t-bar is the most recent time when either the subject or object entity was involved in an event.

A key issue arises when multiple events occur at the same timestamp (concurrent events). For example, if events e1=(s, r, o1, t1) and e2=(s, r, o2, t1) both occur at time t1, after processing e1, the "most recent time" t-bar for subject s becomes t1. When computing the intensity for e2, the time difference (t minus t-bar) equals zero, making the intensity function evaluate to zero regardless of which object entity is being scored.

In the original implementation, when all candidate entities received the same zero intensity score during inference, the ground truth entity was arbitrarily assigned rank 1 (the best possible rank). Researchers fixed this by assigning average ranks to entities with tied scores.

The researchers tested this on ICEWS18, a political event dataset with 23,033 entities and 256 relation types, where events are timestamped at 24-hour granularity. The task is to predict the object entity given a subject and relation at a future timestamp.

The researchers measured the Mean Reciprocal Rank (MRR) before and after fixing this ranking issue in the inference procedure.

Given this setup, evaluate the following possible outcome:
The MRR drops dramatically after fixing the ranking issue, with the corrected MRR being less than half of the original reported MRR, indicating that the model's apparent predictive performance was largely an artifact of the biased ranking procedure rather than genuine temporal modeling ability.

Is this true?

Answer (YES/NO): YES